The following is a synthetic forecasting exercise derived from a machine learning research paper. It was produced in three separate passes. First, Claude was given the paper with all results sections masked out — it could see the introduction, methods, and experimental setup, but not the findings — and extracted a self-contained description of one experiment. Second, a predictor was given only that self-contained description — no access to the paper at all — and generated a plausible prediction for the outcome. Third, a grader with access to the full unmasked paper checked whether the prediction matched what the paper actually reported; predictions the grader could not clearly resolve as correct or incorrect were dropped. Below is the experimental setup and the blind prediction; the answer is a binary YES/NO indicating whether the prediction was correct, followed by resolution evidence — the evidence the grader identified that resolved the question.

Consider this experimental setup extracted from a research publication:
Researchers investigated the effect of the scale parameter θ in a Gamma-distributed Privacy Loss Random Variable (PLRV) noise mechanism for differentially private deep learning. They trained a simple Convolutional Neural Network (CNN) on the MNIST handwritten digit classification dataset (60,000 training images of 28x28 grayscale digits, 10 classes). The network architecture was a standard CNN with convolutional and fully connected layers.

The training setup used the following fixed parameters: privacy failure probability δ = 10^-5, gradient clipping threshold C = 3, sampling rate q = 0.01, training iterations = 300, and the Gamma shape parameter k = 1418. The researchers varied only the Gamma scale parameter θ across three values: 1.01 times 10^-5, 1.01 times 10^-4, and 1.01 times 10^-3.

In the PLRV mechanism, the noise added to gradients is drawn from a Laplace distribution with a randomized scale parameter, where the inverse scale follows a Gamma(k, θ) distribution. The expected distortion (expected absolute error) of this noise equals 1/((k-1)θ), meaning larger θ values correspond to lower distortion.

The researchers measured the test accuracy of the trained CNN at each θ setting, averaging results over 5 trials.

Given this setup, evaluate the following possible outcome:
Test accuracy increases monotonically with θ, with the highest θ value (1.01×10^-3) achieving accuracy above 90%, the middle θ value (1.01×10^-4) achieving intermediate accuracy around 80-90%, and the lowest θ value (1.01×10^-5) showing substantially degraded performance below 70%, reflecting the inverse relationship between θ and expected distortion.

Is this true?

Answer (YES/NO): NO